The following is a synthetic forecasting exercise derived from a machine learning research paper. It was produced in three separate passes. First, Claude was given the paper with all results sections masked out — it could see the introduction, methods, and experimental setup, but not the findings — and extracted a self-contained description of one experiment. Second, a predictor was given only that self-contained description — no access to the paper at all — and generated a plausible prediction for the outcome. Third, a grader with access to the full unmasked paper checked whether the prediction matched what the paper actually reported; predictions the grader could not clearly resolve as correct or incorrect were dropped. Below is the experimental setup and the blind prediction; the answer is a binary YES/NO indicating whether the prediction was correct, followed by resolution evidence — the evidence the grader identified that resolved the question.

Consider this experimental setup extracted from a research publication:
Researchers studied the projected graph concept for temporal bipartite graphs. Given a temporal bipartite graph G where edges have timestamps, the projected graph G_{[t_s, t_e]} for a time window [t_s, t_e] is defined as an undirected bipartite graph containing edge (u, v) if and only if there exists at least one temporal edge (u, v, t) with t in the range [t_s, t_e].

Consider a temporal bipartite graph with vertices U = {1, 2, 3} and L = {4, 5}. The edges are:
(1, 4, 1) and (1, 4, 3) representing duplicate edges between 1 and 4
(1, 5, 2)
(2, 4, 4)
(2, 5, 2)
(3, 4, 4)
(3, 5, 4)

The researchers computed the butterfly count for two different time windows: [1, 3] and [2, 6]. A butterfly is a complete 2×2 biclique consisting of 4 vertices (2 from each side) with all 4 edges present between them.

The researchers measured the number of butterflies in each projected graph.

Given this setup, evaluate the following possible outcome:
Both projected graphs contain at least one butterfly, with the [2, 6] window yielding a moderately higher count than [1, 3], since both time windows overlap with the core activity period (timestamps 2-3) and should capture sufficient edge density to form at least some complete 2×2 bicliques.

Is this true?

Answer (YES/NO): YES